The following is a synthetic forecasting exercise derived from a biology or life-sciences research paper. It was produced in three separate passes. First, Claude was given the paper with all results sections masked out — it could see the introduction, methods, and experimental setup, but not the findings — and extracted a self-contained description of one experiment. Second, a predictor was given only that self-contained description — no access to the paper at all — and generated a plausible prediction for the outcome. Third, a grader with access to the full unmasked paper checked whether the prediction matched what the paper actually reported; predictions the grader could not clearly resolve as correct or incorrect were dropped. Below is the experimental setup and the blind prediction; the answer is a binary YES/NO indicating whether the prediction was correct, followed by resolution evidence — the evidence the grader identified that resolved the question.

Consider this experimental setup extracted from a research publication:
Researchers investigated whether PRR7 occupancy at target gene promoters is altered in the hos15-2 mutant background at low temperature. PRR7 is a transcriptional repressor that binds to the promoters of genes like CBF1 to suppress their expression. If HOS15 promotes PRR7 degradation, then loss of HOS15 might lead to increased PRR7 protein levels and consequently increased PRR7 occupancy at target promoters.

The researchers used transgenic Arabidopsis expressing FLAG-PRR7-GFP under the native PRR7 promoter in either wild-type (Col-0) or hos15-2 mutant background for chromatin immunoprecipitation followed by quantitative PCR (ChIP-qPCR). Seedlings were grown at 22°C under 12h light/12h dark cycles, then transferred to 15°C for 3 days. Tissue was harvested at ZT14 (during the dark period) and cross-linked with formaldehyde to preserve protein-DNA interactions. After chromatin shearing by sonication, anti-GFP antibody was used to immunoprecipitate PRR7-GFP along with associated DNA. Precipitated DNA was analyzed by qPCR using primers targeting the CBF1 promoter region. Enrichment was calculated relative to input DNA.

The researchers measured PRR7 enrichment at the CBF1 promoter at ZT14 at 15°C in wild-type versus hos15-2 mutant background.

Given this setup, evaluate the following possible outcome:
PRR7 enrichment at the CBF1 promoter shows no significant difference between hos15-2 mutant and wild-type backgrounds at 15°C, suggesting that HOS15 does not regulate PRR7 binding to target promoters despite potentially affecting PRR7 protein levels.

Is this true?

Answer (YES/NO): NO